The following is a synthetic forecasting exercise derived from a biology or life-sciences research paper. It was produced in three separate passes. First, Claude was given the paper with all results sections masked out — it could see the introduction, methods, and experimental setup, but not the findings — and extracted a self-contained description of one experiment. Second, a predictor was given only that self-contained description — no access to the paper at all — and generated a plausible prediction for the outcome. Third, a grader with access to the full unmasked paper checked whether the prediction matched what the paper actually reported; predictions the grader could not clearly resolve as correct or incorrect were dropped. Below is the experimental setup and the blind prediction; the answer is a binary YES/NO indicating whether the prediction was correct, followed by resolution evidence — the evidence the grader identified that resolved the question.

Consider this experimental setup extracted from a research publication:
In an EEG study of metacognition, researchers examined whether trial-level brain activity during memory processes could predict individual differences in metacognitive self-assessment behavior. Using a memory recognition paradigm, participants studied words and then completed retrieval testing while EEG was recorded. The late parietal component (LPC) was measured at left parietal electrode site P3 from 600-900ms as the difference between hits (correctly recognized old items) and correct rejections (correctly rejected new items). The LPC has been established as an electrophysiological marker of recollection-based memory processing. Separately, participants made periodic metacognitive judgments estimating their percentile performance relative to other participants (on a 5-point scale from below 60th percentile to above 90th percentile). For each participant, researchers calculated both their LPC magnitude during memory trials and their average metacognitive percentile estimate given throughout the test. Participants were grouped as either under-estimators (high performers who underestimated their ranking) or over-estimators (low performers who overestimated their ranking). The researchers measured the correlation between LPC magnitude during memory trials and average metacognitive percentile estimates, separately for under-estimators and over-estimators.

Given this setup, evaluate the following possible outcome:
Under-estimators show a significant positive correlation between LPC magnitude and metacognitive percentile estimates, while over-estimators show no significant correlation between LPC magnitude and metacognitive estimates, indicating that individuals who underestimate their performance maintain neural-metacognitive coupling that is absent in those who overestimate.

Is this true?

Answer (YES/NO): NO